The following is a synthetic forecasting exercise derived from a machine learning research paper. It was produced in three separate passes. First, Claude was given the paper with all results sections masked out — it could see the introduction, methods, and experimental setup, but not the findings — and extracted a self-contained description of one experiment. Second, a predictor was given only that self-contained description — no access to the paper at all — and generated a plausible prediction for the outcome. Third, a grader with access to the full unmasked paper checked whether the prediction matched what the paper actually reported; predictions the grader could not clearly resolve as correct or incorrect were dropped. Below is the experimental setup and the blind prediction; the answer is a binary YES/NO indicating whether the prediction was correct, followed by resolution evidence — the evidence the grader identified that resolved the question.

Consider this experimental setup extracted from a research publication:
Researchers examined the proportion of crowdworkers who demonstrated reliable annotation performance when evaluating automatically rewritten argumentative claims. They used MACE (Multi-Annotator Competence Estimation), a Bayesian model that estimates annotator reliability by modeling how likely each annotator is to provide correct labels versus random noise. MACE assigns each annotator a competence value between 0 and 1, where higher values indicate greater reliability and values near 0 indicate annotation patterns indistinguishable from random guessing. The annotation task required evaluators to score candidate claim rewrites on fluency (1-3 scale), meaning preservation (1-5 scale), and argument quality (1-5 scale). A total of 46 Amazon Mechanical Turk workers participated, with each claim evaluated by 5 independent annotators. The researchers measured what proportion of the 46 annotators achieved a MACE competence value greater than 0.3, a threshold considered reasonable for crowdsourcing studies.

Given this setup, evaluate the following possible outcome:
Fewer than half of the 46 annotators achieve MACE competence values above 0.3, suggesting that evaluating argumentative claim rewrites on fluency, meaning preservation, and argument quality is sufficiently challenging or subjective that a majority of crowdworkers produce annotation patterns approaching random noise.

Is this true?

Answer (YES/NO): YES